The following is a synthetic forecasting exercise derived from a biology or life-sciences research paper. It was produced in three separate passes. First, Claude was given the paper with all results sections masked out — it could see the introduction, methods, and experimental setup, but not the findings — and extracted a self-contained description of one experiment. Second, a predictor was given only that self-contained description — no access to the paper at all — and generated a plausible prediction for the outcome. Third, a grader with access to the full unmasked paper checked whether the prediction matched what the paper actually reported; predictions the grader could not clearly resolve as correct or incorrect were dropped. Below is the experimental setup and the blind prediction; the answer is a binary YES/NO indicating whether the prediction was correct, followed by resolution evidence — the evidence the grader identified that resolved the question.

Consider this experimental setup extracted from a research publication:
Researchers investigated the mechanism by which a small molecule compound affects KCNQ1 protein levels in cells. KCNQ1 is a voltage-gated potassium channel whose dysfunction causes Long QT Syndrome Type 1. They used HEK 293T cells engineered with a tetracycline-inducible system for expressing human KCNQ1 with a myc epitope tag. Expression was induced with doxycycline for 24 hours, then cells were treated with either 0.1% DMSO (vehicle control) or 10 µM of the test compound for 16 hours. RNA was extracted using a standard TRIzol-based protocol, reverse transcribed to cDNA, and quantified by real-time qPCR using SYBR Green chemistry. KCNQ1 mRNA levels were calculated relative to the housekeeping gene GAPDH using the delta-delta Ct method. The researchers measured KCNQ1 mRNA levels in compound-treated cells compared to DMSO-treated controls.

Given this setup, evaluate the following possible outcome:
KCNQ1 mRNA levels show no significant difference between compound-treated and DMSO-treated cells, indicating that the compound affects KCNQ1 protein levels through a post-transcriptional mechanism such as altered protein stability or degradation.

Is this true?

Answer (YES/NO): YES